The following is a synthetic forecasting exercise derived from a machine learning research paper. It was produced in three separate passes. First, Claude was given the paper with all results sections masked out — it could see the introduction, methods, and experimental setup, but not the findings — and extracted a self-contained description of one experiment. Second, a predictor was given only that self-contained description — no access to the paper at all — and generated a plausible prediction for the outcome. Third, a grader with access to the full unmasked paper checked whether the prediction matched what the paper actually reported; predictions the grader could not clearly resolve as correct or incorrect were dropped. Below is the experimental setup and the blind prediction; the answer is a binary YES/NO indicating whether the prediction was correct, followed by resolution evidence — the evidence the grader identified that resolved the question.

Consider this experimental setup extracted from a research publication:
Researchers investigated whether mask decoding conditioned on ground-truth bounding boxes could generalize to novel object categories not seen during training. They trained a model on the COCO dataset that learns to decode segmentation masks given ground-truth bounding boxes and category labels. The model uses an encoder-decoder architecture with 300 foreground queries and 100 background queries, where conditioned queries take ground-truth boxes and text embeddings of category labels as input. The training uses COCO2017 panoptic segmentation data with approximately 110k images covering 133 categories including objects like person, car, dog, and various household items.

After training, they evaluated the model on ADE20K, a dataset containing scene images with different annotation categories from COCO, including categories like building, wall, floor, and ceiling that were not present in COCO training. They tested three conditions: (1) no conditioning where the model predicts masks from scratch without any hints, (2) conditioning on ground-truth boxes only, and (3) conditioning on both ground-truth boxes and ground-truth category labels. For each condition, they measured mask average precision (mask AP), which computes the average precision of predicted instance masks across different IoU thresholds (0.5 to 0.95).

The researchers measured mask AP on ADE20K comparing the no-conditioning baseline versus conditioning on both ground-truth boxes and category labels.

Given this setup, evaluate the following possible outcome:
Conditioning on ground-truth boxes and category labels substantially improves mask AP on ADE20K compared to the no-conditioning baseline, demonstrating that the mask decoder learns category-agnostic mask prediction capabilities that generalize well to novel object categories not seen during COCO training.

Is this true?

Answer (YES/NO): YES